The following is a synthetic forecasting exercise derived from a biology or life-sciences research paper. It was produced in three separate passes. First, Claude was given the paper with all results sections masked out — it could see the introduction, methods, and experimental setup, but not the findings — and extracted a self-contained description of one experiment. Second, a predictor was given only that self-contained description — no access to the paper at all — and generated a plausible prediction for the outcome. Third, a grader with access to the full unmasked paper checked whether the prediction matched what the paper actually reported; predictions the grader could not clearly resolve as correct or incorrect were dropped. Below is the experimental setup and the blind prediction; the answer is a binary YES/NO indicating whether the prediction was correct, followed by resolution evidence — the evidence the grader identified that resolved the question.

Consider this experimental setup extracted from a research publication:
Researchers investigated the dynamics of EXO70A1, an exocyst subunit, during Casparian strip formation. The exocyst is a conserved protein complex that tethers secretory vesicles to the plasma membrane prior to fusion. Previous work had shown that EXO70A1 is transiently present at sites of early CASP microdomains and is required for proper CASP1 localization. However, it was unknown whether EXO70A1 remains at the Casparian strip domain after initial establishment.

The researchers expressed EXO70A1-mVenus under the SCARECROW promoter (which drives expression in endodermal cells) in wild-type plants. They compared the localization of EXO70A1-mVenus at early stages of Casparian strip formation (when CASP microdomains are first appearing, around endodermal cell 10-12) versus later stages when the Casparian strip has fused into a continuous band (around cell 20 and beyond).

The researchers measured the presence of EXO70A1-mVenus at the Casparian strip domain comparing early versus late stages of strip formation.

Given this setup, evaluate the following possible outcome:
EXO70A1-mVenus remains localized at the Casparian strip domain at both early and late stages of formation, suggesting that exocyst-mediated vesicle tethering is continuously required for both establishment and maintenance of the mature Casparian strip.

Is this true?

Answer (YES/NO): NO